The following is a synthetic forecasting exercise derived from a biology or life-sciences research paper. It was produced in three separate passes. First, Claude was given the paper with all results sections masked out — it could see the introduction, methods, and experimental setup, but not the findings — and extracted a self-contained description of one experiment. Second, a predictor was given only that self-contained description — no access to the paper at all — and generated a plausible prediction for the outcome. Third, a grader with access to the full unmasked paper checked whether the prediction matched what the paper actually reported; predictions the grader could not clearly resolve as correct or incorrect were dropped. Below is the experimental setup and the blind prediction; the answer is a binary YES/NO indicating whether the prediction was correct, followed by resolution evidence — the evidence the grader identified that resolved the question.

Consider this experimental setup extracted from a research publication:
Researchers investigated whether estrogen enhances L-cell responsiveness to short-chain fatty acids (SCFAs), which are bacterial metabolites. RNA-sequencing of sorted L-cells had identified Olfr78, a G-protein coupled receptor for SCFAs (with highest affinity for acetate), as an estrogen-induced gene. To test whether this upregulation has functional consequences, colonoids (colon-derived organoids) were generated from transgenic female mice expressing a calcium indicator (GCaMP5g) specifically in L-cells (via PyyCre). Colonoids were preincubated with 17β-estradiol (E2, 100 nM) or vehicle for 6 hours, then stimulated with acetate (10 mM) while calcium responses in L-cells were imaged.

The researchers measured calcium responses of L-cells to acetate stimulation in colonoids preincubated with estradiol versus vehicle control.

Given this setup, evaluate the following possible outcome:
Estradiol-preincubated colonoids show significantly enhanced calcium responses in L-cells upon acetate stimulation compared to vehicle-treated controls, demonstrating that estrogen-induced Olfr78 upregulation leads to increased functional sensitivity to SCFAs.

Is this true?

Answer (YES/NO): YES